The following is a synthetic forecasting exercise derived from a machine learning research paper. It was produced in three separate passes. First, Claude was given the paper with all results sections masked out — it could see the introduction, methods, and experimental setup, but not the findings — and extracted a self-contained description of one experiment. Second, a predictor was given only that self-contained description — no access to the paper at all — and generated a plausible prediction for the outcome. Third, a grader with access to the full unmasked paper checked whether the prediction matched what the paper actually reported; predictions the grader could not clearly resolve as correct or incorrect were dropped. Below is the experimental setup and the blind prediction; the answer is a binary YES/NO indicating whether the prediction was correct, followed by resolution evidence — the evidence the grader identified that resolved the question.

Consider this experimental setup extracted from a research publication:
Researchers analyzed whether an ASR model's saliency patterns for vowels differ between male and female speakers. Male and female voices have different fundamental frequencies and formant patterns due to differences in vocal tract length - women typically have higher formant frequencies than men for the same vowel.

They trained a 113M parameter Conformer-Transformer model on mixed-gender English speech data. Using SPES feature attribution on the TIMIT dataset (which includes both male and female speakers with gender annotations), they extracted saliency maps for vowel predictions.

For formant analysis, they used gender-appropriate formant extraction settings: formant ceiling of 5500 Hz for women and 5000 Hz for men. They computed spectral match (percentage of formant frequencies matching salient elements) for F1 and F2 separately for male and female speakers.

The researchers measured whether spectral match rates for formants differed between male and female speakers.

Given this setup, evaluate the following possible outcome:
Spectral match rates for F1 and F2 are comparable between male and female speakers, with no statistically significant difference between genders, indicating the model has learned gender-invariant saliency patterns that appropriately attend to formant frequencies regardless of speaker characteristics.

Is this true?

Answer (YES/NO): NO